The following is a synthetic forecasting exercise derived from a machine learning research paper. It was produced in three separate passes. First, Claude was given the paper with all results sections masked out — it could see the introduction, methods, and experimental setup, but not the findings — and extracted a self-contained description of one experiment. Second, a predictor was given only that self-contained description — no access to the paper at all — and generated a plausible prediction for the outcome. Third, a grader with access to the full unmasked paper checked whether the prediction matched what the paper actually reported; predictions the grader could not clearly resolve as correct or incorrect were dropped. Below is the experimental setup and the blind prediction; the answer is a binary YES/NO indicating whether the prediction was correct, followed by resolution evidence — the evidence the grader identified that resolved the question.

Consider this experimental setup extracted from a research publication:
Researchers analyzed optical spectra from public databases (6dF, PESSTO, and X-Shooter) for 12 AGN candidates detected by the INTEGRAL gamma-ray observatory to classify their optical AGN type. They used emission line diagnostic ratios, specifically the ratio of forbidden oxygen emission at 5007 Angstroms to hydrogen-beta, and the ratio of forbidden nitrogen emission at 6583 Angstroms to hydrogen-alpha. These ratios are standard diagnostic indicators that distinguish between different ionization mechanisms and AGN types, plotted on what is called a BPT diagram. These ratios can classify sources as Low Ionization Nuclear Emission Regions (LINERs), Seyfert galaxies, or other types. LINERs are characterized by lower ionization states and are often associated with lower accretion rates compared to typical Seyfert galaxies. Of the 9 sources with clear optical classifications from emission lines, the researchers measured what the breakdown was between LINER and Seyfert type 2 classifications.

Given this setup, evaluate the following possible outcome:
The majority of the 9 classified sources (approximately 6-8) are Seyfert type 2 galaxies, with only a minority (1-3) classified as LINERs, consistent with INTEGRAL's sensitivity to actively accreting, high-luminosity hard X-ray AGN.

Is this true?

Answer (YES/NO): NO